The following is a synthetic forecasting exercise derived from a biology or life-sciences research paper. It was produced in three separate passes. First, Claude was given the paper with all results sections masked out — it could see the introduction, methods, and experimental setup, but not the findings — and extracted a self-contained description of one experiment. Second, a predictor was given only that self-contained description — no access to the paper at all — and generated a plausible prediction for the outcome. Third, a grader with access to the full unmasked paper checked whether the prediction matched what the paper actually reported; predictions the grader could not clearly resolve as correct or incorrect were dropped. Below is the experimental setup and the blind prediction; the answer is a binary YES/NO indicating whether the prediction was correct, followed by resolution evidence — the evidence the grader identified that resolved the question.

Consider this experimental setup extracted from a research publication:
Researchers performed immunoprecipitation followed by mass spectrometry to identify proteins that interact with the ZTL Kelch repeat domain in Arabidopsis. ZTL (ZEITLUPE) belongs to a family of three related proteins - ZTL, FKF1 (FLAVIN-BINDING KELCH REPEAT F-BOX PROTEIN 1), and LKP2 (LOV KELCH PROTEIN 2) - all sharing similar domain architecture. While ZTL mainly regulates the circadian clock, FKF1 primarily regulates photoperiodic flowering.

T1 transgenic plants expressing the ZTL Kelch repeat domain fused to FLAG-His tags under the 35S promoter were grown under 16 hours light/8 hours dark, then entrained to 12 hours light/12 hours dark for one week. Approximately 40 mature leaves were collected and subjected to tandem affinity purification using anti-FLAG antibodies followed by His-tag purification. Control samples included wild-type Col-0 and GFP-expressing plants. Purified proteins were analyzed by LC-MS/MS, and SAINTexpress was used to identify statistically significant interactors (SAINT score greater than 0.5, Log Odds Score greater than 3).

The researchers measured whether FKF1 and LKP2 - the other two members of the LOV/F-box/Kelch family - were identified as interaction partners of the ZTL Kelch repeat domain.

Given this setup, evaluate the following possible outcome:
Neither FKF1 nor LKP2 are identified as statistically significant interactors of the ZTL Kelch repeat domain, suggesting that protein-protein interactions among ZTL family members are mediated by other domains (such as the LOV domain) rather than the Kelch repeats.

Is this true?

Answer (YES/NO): NO